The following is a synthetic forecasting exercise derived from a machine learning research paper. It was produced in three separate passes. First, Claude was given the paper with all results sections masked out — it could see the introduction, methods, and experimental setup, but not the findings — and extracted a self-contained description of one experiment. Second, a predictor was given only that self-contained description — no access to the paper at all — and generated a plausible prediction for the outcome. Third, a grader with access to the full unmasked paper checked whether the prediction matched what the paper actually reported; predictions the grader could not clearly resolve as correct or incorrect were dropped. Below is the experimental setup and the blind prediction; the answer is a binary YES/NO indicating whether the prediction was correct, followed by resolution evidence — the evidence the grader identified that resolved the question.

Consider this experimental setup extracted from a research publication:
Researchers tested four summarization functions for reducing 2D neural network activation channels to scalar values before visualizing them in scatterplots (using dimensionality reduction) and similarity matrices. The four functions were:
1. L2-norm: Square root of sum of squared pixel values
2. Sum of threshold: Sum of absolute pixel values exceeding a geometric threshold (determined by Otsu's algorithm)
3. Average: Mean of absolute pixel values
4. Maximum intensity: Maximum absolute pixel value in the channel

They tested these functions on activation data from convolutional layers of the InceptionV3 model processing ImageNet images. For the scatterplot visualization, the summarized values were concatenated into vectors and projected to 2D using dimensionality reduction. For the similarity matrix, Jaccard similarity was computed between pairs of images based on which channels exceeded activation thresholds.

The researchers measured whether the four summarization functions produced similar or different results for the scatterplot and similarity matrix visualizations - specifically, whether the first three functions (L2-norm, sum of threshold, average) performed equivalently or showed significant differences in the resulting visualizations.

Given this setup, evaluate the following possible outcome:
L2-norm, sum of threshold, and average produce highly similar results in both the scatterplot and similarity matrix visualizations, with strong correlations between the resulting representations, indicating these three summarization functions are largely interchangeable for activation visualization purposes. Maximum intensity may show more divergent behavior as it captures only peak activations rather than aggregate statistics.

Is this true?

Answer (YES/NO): YES